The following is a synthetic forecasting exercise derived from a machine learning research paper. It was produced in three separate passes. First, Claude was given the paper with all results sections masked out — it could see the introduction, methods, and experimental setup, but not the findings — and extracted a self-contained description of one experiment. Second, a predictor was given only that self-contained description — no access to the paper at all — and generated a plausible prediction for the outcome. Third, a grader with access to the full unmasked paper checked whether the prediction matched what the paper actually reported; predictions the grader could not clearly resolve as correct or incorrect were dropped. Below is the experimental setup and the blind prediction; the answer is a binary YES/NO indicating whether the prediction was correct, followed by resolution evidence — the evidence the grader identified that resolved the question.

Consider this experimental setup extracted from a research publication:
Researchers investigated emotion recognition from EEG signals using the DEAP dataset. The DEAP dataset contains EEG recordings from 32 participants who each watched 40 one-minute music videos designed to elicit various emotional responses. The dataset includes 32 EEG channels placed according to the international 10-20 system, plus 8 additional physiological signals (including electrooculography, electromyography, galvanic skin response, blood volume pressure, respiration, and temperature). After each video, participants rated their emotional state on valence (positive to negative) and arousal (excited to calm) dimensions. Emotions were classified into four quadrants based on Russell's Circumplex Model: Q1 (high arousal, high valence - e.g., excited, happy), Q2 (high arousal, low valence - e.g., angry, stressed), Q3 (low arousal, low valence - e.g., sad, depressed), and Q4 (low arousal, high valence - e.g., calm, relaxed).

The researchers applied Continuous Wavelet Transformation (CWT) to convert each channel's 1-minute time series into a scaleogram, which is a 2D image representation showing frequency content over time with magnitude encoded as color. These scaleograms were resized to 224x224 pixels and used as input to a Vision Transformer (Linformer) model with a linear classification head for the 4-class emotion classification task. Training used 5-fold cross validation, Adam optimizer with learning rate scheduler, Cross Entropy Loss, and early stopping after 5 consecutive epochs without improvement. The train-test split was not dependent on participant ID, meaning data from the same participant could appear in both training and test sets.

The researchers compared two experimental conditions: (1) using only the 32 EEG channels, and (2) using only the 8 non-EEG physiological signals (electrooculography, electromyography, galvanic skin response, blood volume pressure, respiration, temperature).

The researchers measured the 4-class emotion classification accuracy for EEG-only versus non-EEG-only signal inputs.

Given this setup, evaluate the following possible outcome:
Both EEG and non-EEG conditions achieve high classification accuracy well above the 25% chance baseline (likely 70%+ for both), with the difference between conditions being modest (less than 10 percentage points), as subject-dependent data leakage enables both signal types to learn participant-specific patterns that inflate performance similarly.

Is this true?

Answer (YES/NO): NO